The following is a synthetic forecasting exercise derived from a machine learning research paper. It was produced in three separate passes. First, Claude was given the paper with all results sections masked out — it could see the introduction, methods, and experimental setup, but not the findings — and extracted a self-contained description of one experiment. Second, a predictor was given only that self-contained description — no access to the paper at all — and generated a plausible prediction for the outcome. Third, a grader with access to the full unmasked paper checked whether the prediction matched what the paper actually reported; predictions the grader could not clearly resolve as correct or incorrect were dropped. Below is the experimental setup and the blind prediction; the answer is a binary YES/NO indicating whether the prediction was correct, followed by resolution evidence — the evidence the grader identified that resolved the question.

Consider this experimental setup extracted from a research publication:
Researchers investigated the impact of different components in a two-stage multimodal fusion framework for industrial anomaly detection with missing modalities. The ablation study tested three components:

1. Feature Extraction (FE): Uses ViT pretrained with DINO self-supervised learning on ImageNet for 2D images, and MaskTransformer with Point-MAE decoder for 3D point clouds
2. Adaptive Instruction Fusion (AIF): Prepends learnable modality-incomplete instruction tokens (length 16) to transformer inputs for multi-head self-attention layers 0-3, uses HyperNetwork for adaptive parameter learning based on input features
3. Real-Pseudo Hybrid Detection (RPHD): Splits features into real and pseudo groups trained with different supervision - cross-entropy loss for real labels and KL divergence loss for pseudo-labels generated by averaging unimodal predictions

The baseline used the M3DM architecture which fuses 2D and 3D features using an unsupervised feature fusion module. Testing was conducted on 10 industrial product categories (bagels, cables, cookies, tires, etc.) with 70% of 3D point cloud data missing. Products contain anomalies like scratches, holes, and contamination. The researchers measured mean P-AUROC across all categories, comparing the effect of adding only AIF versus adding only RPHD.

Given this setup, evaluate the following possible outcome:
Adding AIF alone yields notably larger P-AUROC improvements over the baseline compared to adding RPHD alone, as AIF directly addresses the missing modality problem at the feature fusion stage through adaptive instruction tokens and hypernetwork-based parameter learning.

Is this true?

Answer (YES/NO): YES